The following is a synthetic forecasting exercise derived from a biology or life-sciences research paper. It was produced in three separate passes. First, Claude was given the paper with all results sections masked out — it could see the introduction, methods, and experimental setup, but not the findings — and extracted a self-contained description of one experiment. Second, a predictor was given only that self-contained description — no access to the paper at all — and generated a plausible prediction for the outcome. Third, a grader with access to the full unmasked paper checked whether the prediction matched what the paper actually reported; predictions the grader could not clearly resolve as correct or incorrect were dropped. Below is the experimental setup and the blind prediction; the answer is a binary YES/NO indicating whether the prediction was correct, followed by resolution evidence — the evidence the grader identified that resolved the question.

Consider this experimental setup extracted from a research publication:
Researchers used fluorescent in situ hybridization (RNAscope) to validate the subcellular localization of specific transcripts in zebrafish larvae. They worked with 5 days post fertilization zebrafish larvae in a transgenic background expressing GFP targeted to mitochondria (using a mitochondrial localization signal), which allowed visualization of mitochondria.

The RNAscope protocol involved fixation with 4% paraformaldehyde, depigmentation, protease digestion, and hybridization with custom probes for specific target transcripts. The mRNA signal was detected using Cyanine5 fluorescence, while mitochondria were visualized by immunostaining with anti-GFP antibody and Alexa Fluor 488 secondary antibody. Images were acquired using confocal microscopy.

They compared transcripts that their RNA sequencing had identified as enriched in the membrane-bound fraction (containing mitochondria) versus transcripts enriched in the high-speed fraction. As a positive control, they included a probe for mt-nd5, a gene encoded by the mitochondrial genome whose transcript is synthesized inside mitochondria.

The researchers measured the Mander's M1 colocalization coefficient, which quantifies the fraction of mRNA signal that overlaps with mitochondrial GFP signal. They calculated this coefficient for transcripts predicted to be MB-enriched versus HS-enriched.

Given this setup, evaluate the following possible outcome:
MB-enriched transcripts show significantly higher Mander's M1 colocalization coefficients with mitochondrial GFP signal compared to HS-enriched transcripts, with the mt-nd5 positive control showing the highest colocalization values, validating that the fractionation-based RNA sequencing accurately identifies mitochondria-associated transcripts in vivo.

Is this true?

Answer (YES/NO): YES